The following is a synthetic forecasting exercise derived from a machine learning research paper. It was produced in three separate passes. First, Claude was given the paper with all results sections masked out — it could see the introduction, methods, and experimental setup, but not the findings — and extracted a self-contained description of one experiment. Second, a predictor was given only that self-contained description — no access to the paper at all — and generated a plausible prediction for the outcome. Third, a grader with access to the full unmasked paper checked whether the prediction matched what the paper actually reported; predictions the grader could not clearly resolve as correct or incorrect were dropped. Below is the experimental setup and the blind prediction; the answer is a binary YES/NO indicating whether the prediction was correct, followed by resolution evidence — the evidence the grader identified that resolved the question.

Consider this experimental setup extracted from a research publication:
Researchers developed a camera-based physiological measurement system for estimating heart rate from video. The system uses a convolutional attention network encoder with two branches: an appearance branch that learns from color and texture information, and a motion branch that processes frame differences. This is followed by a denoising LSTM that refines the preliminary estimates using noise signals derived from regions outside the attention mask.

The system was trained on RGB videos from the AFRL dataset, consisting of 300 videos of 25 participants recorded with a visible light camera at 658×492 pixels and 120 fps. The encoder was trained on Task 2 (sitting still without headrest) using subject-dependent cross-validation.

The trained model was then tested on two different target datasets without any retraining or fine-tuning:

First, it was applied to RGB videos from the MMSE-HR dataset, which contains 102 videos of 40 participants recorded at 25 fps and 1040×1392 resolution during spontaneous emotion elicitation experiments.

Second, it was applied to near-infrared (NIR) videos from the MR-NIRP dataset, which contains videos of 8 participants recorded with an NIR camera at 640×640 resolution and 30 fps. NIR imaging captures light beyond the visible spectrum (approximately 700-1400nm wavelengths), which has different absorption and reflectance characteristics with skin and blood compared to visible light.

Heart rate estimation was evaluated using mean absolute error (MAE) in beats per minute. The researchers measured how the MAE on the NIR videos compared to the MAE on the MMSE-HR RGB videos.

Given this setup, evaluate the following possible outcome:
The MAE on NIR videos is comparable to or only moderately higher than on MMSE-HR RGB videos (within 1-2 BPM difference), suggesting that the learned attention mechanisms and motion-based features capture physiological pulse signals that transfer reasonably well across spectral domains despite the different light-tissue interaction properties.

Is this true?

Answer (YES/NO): YES